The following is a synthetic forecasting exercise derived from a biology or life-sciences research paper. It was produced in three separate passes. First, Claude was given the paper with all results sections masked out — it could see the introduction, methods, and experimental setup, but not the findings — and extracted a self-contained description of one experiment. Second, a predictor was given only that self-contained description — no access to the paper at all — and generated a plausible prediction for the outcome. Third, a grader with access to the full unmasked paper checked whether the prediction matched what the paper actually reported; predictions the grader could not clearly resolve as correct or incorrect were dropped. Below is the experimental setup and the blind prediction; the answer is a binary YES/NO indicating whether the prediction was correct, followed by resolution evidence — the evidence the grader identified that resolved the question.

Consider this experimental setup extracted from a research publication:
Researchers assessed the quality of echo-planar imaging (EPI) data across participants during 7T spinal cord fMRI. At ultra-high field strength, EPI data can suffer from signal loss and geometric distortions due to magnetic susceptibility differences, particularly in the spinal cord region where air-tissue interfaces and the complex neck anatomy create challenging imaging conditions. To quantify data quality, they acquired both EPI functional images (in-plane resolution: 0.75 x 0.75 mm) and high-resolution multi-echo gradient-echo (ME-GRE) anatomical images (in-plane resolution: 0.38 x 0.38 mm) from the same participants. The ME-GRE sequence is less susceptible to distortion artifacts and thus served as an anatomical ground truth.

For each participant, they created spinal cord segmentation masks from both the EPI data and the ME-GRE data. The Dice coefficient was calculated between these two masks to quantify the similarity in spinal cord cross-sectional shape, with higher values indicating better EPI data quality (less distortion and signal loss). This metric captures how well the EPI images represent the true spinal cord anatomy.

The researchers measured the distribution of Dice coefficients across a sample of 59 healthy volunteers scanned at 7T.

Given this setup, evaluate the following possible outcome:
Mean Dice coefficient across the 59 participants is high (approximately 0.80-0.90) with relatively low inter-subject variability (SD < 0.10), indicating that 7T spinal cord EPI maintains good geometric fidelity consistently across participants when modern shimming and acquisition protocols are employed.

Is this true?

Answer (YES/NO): NO